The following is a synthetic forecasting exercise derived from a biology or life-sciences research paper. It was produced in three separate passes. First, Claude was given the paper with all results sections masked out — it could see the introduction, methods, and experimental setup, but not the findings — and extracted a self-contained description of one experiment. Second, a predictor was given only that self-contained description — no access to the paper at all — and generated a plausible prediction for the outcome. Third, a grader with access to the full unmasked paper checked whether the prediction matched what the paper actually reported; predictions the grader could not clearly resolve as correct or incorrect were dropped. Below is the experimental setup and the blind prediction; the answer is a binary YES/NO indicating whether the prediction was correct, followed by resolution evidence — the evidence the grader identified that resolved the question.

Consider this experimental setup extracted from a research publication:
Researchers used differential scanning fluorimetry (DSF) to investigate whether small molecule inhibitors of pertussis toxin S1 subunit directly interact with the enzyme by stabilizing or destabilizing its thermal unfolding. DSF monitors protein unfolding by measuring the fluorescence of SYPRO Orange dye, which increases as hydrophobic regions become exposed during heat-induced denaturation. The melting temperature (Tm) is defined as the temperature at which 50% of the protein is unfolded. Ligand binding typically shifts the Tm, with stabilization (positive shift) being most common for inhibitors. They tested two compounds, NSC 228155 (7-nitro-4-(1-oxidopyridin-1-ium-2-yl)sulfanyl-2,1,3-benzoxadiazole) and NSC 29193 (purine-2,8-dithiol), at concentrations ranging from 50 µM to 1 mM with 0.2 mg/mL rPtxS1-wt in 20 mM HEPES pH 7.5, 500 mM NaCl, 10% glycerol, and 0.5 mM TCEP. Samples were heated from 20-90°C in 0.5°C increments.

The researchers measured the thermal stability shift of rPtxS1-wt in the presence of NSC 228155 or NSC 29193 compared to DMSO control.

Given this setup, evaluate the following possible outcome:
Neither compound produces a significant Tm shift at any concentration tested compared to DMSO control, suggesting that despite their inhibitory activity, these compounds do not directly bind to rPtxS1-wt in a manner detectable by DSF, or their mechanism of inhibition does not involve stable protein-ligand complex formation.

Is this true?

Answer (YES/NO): YES